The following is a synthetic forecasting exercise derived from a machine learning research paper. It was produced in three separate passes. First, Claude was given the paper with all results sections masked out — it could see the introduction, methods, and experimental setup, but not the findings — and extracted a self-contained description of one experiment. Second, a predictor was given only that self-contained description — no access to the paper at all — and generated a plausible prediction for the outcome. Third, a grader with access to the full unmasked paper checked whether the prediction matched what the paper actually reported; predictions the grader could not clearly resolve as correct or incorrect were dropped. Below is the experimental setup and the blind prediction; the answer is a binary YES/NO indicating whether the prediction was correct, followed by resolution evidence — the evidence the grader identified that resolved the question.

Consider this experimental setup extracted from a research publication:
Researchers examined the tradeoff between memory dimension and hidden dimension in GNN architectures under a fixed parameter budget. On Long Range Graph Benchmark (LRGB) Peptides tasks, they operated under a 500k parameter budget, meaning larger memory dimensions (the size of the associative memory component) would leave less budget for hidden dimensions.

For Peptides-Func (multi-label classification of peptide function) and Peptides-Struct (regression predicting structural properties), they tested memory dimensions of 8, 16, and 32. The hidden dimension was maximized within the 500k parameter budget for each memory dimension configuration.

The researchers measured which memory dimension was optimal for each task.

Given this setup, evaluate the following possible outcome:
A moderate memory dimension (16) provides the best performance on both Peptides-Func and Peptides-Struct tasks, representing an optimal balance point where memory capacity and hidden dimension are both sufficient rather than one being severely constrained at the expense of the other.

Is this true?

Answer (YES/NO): NO